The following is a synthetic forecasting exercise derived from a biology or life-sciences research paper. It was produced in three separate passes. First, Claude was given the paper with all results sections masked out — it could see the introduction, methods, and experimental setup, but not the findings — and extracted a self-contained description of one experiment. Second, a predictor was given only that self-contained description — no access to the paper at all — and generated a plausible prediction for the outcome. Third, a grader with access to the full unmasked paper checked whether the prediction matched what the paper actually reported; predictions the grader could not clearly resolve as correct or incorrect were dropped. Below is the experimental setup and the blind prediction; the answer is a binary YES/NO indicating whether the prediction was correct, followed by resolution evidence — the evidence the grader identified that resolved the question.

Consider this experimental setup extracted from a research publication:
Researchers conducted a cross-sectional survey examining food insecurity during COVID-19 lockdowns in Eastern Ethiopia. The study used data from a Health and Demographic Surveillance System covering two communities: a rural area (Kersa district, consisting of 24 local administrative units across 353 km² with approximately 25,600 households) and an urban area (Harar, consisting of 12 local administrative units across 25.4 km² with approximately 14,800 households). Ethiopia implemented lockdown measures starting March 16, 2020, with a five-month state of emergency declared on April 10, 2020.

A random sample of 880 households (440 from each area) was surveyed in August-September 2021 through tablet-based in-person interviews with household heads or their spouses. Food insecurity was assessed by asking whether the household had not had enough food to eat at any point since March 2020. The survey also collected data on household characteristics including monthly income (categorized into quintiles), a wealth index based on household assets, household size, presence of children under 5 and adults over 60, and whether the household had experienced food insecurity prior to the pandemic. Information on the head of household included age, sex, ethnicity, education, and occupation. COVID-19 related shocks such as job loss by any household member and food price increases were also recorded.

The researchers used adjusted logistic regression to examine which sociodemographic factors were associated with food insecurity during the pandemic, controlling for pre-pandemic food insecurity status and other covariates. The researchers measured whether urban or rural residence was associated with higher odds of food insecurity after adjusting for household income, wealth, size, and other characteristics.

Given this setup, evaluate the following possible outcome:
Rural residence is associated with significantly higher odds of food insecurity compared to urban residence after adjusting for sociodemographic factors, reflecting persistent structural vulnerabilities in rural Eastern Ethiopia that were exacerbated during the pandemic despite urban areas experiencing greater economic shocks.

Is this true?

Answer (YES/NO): NO